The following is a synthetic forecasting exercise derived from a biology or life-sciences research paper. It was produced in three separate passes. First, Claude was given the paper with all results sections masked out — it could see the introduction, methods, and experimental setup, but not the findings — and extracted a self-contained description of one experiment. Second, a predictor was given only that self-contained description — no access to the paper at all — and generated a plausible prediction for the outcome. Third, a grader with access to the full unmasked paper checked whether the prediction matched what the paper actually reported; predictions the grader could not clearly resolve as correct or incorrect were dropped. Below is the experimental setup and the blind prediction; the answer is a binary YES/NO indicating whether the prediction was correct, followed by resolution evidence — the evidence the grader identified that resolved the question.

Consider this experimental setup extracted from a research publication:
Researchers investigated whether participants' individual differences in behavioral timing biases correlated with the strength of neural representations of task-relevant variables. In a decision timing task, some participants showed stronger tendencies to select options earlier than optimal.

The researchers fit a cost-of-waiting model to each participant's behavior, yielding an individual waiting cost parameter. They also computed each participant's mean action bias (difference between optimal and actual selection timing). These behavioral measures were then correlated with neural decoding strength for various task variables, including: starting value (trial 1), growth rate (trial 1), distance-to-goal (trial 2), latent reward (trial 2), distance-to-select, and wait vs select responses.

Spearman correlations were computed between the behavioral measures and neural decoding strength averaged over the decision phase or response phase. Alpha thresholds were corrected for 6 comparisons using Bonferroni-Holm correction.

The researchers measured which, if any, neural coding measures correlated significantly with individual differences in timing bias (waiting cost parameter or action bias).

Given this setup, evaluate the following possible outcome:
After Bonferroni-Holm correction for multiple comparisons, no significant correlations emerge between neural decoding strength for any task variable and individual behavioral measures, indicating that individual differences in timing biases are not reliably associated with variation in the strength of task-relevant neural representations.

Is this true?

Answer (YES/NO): NO